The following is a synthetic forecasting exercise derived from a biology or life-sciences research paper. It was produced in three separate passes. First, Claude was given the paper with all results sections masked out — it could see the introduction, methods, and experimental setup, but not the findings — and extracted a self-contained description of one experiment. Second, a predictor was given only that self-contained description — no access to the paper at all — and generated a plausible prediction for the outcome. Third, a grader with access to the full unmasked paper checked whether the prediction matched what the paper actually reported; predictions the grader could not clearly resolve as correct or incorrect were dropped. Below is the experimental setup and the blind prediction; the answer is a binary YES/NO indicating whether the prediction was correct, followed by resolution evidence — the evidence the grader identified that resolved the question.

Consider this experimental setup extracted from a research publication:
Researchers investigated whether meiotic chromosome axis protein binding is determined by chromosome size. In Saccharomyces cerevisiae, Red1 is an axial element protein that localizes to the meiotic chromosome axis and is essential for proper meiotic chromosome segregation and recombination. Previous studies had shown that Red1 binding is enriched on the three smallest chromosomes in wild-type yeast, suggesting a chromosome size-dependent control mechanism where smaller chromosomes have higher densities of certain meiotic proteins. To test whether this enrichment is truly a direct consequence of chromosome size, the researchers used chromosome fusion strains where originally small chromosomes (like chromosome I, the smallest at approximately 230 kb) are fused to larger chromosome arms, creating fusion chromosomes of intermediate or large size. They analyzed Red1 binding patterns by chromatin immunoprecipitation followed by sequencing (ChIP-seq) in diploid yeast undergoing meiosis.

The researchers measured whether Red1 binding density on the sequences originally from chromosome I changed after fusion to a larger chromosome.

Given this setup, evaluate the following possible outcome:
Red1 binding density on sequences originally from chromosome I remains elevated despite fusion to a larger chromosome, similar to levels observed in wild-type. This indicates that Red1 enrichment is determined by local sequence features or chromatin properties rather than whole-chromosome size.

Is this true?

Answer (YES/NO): YES